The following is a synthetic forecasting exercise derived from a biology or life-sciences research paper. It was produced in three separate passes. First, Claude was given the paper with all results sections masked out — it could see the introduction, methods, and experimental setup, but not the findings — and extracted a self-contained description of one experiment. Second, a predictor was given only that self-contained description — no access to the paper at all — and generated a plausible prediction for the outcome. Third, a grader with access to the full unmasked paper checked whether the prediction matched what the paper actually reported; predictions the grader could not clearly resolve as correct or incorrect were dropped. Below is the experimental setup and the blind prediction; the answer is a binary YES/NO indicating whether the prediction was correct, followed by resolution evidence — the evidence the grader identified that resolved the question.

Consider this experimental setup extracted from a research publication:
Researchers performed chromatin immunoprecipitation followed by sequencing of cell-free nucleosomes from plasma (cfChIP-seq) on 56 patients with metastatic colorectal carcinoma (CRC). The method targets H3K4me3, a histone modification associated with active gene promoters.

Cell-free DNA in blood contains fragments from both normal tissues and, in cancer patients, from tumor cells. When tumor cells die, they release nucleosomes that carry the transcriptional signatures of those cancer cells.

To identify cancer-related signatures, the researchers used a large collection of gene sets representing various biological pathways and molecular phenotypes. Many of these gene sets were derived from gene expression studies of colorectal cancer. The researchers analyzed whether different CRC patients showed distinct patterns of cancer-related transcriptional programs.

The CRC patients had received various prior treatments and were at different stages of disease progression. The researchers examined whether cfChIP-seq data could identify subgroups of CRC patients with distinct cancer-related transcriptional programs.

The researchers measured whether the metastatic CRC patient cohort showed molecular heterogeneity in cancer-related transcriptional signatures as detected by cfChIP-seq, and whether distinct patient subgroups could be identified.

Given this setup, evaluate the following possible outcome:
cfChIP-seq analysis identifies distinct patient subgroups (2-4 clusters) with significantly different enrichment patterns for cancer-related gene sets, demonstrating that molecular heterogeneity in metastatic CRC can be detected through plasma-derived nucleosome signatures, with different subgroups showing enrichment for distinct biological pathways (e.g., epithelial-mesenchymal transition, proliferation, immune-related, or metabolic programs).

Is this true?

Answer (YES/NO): NO